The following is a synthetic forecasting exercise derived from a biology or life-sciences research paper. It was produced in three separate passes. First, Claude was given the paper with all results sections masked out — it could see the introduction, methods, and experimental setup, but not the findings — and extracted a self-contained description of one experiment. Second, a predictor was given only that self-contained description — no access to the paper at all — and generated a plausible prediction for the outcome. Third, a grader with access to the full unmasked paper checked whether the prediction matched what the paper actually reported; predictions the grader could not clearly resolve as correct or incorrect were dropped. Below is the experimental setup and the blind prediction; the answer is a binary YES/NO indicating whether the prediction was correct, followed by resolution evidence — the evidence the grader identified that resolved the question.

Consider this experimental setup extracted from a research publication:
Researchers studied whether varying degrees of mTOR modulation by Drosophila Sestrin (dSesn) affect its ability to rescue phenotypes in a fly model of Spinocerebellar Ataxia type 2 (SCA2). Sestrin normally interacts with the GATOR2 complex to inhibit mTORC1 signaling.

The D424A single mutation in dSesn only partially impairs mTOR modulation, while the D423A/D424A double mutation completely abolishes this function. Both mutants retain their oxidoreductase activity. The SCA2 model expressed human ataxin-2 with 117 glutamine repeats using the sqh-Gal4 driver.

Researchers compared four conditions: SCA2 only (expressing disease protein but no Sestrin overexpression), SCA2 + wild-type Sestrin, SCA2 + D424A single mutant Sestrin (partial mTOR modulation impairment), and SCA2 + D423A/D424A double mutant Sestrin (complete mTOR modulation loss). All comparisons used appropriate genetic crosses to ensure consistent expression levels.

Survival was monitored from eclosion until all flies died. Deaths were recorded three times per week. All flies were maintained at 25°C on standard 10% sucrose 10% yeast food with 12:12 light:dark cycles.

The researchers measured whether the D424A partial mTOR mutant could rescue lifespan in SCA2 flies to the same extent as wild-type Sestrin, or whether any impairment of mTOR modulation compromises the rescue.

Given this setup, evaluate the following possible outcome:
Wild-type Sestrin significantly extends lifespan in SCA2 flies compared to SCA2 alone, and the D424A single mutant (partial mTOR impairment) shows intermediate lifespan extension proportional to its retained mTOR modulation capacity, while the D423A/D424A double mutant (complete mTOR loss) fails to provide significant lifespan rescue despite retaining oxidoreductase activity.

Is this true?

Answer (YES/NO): NO